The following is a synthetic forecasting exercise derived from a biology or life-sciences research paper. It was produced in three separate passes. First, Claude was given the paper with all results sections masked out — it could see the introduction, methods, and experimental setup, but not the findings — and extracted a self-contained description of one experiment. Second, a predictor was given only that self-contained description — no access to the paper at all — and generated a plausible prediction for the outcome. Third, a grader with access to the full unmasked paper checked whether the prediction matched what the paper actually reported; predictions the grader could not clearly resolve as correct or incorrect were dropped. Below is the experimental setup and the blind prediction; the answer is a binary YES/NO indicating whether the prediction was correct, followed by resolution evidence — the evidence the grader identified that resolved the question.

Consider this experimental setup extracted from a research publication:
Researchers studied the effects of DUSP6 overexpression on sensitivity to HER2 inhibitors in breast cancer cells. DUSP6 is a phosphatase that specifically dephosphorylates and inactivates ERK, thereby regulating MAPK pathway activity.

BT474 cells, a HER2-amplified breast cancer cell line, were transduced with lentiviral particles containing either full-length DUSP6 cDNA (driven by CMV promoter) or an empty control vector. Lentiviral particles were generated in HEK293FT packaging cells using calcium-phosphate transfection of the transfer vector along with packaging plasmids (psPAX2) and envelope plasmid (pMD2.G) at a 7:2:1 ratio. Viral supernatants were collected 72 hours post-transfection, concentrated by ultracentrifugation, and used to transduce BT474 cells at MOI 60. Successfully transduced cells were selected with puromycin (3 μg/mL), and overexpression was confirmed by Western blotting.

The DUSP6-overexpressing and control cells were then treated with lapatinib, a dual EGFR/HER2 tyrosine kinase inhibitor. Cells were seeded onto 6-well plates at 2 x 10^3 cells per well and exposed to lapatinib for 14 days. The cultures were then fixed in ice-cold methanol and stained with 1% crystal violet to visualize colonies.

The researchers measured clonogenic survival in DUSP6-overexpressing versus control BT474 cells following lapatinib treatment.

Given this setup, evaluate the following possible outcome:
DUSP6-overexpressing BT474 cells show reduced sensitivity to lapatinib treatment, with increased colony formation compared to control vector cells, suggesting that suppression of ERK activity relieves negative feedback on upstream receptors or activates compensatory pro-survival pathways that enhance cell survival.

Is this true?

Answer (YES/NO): YES